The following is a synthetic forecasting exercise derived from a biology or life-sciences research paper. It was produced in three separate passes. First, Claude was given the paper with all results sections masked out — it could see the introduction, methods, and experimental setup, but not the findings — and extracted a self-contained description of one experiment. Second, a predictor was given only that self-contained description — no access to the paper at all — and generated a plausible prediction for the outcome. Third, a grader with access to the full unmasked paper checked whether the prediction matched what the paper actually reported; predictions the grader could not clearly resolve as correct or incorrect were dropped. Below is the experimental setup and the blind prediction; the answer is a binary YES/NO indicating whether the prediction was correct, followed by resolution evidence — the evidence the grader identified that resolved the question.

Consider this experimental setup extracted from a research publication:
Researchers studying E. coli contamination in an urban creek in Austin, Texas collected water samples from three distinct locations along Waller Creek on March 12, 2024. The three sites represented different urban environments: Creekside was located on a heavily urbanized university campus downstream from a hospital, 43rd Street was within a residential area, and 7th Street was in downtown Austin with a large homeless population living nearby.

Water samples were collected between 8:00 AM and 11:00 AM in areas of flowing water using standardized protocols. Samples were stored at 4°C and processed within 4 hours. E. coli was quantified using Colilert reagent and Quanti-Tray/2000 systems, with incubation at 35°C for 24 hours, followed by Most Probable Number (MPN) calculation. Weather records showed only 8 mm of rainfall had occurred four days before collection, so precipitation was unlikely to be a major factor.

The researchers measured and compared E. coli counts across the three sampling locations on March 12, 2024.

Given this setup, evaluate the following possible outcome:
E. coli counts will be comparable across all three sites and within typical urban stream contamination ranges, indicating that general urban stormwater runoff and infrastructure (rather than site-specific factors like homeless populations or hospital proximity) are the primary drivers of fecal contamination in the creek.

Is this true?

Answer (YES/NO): NO